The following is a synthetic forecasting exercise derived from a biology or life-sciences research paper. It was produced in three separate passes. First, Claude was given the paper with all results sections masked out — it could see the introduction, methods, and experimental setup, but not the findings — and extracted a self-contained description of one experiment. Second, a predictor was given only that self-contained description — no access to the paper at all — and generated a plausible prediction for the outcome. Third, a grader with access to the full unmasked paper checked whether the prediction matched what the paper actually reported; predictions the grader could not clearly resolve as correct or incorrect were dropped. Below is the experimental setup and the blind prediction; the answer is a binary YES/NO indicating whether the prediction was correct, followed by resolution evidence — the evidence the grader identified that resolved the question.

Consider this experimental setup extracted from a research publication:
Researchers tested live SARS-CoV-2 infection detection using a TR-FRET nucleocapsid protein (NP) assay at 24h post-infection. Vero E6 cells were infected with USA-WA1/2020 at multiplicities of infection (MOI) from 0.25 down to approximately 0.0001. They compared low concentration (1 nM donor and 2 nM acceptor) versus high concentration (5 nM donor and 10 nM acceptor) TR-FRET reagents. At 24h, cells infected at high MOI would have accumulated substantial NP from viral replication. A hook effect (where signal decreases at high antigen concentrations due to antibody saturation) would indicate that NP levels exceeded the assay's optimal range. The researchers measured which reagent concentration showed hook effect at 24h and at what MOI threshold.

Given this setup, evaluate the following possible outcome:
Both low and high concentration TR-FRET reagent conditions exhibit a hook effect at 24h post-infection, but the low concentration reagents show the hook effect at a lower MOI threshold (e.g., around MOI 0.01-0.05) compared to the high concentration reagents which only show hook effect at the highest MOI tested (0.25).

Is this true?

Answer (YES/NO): NO